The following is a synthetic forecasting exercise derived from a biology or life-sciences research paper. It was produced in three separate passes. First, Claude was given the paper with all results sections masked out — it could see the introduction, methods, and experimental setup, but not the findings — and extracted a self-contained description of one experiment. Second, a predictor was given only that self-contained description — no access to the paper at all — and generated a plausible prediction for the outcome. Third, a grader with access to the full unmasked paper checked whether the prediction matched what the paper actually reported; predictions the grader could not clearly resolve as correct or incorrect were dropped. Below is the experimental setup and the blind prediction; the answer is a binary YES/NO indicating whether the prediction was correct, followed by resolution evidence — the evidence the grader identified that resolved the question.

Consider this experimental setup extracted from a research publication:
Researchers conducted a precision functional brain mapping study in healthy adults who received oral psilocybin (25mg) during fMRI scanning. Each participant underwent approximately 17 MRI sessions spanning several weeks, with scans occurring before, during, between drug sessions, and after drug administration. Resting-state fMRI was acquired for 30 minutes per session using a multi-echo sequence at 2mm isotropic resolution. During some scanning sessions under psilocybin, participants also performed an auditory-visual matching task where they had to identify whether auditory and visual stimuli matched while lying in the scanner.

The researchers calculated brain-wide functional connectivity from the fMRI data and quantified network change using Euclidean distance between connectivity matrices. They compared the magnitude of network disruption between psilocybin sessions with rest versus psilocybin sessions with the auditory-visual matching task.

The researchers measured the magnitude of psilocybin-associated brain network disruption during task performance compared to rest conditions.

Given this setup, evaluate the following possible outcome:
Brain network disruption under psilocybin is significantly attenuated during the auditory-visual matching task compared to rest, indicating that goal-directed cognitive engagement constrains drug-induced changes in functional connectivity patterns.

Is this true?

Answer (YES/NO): YES